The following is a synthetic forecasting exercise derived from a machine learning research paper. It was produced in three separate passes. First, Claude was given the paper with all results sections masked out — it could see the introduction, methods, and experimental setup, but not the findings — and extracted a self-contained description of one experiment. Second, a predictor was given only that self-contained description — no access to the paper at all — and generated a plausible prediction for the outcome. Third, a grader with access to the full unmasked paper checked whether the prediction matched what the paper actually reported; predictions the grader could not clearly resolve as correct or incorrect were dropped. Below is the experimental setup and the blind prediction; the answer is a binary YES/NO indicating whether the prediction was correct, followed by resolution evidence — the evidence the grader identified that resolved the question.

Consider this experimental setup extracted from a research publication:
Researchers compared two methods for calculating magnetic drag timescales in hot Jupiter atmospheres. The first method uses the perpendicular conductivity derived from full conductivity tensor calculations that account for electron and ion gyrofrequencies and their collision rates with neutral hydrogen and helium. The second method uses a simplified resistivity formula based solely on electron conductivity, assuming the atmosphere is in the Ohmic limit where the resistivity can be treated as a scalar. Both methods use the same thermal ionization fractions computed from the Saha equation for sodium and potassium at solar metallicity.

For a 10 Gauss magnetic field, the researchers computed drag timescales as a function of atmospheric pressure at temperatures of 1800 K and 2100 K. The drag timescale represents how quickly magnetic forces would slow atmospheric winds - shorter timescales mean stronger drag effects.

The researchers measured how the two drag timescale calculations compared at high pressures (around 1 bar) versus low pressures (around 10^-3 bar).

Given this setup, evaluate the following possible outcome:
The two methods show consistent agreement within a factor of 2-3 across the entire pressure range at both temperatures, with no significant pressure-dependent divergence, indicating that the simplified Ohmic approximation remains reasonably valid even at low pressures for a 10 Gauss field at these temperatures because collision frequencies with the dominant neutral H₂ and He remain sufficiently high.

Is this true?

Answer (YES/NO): NO